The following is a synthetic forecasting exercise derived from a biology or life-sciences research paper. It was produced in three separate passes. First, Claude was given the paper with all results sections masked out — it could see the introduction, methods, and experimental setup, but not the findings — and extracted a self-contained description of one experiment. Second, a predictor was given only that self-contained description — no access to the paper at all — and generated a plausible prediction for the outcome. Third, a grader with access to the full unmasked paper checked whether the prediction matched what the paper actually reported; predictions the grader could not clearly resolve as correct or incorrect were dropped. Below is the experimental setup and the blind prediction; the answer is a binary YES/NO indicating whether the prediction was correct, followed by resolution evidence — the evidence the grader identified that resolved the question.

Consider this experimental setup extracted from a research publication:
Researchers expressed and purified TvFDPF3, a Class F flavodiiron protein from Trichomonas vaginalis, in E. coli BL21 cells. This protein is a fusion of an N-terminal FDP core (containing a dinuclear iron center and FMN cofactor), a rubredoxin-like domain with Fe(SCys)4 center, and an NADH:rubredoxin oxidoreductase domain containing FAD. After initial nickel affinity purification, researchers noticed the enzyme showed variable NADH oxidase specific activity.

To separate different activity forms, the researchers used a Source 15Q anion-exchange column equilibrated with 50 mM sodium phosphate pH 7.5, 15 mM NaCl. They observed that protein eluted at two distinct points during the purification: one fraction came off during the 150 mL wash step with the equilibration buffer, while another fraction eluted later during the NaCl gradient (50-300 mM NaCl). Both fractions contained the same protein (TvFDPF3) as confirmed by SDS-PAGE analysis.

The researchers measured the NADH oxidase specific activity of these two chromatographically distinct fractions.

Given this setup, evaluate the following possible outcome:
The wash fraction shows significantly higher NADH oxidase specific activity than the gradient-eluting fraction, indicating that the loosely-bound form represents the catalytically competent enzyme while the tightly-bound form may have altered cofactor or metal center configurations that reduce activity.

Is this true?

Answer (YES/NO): YES